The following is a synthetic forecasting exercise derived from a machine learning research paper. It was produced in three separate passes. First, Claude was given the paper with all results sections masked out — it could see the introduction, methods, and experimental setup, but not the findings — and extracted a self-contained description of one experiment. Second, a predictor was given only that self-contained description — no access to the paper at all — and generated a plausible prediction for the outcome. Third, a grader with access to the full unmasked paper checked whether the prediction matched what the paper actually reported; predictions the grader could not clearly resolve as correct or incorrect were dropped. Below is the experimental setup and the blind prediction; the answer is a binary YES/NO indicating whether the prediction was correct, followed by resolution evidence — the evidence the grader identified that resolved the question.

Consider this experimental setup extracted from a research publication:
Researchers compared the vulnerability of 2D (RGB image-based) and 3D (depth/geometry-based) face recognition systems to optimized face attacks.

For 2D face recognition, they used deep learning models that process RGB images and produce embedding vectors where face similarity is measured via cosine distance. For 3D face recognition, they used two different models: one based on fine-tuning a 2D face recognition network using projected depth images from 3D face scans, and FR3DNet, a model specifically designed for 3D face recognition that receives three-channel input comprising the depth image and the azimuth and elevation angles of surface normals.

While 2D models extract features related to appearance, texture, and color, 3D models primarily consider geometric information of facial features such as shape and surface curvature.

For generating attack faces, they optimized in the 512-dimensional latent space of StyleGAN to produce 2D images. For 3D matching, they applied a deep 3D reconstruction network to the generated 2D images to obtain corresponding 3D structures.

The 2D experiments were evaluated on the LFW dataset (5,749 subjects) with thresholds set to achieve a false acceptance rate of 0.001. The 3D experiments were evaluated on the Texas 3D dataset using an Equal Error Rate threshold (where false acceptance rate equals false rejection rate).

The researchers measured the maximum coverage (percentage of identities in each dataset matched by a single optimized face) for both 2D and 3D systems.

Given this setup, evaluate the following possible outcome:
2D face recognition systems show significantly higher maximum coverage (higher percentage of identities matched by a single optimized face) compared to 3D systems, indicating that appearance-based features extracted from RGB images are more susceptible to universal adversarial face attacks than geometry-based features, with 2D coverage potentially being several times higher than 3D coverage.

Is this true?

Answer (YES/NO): NO